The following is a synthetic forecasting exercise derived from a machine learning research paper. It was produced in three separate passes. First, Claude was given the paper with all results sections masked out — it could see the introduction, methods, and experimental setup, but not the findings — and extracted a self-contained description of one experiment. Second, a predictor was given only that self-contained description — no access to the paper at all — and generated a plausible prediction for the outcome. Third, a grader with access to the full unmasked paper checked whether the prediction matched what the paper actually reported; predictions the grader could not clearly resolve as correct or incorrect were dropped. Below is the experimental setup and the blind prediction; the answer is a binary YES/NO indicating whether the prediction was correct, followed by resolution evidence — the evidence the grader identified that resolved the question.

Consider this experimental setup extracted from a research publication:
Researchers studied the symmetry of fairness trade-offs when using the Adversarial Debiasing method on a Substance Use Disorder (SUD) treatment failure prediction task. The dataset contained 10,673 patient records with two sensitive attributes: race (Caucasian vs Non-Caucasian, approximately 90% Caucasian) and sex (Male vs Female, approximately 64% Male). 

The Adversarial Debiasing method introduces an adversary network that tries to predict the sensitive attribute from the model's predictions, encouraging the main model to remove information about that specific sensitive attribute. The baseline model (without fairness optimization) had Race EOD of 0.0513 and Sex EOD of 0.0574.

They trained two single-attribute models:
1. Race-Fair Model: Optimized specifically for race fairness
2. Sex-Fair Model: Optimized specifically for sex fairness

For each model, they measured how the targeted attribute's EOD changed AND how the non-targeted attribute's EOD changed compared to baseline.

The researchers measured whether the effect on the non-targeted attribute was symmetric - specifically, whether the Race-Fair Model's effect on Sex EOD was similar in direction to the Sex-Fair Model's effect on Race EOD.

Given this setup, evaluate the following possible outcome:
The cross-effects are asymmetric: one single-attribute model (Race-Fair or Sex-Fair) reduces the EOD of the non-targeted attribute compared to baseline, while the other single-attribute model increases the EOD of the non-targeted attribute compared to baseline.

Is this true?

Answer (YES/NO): NO